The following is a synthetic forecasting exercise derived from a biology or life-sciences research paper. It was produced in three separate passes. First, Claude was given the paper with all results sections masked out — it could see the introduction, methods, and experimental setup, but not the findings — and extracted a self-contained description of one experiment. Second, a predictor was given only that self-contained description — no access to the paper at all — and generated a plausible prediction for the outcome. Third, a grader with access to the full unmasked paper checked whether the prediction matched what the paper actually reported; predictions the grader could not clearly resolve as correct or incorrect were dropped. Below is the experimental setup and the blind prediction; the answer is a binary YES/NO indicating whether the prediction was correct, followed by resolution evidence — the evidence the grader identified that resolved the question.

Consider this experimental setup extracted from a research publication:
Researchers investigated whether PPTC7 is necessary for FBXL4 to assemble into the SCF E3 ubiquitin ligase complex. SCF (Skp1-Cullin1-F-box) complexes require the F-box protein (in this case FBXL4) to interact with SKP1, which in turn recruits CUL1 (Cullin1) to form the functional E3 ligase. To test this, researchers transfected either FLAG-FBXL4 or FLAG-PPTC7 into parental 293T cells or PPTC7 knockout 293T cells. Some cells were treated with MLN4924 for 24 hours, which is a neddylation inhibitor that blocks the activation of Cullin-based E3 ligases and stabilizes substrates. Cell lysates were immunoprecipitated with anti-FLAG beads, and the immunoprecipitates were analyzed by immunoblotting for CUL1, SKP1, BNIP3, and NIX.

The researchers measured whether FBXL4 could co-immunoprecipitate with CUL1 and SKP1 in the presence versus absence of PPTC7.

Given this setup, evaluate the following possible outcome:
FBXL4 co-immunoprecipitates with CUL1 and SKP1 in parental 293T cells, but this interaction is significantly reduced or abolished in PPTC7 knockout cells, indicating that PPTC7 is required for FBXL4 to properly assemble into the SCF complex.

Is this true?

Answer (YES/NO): NO